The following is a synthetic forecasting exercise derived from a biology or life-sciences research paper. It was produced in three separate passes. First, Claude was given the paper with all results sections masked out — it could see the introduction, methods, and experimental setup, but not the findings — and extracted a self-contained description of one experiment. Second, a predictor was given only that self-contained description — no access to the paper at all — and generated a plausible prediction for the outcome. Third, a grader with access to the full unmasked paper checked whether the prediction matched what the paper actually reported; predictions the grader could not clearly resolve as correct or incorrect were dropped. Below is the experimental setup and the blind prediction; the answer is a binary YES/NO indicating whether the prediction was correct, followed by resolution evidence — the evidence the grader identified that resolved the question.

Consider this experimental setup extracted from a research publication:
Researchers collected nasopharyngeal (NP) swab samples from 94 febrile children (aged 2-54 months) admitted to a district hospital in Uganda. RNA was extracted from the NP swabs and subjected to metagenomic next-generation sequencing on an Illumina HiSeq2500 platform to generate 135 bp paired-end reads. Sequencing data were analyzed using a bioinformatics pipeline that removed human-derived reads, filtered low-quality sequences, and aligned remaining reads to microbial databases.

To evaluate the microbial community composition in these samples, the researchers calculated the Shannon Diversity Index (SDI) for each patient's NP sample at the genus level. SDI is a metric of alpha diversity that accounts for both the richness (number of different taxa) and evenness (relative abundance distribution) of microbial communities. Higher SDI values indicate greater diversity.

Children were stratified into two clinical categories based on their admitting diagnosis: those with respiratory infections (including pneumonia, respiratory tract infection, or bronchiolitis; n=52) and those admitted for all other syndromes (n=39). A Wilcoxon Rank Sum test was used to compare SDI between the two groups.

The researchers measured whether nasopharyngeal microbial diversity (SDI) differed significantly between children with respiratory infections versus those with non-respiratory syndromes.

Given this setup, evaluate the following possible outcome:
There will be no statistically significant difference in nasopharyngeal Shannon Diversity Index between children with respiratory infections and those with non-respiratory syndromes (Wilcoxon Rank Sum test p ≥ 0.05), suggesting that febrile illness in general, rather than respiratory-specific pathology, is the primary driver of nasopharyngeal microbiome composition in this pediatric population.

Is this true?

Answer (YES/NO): YES